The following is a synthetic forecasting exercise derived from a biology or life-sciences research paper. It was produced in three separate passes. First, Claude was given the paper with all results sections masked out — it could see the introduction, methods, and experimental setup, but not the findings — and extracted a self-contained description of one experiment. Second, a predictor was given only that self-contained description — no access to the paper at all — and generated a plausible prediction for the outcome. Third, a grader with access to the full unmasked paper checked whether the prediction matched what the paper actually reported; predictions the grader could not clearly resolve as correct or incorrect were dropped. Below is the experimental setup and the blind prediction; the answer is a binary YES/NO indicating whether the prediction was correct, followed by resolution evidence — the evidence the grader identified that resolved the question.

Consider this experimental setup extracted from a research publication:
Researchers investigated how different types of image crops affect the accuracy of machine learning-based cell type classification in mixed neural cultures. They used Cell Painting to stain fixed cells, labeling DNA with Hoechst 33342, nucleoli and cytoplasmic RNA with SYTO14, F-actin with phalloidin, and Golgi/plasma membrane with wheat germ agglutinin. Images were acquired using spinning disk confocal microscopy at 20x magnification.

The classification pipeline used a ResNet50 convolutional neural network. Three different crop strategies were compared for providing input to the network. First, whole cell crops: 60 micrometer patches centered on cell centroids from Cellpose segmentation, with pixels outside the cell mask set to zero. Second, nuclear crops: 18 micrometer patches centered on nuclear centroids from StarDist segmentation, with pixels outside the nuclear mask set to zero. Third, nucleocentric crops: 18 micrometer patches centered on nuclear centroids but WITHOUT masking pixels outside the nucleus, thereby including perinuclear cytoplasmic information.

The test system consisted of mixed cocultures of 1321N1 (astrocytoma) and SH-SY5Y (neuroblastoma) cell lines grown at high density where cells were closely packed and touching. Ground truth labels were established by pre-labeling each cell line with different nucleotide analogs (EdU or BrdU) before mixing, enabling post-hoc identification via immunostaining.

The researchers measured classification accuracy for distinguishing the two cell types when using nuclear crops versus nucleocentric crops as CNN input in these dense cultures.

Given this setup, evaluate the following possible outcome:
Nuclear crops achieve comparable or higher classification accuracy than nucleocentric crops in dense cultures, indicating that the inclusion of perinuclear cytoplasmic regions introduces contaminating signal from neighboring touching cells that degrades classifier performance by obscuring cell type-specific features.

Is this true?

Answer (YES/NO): NO